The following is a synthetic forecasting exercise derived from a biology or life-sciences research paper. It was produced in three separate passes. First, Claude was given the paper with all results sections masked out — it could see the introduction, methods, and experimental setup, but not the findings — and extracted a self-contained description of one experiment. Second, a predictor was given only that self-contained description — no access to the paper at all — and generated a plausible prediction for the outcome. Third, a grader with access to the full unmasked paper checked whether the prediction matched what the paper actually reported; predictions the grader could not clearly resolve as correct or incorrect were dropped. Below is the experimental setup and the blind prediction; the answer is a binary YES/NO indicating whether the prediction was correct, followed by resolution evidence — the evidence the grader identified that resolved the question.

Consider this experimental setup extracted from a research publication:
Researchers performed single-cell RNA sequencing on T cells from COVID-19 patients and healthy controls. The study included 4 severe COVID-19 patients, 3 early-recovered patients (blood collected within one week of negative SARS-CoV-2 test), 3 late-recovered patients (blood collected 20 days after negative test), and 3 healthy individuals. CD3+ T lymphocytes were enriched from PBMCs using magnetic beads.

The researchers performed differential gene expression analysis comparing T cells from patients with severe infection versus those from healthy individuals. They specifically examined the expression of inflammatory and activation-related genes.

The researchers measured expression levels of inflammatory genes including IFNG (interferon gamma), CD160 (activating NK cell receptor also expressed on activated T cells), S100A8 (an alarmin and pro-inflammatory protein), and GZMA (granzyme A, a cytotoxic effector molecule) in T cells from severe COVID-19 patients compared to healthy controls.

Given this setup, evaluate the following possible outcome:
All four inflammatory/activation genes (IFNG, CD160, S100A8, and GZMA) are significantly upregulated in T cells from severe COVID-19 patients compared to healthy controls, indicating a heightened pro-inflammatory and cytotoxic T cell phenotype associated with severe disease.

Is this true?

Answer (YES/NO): YES